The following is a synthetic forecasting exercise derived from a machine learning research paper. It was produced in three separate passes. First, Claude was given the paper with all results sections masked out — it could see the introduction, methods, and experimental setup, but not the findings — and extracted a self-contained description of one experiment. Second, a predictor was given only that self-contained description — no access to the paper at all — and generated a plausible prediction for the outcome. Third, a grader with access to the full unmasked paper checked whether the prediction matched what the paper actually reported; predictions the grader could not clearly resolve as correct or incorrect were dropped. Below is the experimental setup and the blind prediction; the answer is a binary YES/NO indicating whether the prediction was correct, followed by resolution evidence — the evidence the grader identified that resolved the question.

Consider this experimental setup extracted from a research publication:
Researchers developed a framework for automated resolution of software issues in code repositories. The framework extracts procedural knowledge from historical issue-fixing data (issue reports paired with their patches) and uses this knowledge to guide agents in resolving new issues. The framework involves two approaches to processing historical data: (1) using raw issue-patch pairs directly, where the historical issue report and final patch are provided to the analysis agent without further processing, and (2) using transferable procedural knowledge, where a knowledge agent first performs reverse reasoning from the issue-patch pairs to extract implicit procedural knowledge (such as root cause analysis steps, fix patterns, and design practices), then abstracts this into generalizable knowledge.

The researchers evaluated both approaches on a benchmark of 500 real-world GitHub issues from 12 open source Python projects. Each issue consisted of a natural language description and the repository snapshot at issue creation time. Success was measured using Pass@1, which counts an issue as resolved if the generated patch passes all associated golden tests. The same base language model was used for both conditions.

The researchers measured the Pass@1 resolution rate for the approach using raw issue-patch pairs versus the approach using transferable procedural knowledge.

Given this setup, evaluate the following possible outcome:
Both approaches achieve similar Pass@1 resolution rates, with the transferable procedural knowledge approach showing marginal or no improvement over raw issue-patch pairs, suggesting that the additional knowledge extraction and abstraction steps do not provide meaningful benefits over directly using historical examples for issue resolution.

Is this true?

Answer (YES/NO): NO